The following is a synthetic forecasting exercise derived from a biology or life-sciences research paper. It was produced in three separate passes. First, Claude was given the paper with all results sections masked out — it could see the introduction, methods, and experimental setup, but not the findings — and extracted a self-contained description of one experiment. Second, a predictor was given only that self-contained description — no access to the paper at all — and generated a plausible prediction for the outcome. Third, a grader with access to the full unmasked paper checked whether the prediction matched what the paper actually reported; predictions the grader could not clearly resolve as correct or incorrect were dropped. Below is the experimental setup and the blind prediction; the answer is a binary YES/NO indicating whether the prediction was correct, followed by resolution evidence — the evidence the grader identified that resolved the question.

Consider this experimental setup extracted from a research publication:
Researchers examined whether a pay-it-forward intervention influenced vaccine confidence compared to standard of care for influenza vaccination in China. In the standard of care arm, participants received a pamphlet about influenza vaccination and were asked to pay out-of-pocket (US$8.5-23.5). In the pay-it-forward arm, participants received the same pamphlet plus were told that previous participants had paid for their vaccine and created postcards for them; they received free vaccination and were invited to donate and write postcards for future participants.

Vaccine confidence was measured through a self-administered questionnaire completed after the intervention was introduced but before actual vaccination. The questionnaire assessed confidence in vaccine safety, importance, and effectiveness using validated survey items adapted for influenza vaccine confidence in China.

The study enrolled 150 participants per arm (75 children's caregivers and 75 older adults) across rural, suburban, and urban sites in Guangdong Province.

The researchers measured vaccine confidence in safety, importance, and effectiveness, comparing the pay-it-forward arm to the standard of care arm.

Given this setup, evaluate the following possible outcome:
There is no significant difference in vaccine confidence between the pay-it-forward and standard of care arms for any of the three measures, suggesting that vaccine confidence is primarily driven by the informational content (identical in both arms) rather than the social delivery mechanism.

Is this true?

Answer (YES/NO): NO